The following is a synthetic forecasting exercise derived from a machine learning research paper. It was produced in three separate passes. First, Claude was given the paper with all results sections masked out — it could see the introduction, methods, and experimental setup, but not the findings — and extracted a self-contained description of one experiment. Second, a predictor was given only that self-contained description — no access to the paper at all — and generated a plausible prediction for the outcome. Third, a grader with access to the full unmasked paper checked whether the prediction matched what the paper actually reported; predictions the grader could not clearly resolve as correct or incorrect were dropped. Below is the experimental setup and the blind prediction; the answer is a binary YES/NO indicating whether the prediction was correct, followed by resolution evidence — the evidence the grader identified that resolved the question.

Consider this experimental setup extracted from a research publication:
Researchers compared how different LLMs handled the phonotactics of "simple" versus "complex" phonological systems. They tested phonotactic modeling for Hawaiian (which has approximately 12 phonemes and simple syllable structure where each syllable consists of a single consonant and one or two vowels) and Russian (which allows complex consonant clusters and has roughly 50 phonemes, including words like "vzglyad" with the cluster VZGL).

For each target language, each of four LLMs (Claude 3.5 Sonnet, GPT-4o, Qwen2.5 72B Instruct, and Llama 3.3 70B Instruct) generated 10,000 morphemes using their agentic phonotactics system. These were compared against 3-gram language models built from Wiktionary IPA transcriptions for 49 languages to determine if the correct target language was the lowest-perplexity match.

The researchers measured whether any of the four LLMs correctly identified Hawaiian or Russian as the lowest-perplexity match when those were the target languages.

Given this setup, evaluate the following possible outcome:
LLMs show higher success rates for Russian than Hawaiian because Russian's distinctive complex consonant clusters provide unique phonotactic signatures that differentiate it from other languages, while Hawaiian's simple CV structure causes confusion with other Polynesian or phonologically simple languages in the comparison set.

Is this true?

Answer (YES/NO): NO